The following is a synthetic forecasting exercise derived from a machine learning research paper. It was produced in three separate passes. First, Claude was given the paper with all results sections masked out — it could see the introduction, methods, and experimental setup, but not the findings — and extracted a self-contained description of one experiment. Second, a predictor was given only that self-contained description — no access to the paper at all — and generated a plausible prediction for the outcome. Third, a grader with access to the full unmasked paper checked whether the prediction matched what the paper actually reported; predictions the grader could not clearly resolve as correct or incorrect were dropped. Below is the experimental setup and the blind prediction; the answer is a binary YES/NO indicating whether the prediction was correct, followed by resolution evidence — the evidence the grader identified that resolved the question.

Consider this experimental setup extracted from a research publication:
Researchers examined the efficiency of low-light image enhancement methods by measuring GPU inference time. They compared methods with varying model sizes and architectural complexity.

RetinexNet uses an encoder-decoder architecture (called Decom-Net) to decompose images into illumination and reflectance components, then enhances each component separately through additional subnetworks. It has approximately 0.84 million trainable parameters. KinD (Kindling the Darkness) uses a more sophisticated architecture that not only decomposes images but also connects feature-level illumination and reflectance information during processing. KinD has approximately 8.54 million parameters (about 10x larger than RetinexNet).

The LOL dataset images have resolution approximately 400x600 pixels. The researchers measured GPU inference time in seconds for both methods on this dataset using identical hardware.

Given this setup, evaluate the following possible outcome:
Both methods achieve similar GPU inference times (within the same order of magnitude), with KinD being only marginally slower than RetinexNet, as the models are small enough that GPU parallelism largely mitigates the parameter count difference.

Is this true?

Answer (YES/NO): YES